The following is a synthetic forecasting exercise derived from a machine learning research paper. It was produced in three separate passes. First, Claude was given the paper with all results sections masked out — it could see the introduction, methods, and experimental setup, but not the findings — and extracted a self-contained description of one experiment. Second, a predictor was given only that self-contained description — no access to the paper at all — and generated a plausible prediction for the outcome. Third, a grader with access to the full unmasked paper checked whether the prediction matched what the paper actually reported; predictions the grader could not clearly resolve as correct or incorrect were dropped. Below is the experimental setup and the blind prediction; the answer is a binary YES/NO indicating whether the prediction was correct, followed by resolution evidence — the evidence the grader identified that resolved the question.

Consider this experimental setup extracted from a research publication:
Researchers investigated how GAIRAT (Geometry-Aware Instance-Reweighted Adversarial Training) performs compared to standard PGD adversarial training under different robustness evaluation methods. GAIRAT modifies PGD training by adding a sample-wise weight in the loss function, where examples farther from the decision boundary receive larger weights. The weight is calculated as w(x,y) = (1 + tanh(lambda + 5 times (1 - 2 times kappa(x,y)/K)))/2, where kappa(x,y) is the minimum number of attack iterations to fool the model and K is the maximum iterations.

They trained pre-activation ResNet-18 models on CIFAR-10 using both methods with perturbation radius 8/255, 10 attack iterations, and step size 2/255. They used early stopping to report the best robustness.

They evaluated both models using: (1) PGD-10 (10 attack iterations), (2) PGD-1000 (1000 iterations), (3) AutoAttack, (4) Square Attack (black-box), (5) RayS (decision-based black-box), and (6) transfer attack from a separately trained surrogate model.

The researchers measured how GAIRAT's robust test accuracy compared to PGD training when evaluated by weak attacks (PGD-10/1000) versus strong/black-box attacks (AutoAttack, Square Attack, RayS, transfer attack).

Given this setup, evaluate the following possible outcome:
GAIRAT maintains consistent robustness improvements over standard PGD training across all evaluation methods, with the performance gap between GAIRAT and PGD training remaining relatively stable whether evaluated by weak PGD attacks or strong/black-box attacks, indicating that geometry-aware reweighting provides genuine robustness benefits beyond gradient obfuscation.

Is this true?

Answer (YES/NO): NO